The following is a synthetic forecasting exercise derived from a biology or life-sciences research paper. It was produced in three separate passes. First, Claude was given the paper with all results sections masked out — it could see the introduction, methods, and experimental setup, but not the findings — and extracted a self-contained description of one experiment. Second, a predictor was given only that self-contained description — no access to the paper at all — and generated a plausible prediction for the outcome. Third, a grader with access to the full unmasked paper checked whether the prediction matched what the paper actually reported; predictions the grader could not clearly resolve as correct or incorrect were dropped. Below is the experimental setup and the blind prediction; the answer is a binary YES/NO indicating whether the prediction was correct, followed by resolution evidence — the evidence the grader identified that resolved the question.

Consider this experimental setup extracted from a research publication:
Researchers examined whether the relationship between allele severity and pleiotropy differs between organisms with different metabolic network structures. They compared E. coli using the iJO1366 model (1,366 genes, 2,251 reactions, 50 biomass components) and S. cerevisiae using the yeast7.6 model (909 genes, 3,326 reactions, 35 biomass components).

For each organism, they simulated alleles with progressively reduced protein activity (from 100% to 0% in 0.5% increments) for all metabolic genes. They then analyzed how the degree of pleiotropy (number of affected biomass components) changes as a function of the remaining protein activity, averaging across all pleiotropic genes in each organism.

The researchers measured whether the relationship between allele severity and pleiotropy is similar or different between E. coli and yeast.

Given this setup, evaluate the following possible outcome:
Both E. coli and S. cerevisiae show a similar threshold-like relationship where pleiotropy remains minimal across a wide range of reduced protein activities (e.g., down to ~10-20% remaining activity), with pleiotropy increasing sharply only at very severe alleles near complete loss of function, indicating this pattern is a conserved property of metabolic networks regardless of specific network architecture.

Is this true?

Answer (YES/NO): NO